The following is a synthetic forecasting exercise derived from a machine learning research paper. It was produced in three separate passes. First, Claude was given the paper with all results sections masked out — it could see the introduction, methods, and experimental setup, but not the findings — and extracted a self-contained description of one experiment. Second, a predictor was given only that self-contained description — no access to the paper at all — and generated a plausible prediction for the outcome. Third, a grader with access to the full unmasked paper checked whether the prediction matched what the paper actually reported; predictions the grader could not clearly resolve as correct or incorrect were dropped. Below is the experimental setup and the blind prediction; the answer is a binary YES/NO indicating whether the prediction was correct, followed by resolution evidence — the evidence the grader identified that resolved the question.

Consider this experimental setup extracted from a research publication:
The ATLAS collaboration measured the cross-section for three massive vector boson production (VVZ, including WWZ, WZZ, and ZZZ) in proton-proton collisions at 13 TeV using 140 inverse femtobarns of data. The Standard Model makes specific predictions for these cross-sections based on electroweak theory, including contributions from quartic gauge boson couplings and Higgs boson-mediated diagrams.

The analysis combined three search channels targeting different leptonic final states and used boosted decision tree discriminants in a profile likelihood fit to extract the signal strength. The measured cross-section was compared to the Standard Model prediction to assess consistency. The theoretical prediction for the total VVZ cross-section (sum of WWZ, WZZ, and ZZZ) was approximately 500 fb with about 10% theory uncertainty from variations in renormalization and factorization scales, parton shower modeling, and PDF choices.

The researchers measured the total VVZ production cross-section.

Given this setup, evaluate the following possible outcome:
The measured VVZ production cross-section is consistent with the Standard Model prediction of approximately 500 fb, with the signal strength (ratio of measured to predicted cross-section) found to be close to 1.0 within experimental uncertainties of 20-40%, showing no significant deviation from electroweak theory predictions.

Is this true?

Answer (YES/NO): NO